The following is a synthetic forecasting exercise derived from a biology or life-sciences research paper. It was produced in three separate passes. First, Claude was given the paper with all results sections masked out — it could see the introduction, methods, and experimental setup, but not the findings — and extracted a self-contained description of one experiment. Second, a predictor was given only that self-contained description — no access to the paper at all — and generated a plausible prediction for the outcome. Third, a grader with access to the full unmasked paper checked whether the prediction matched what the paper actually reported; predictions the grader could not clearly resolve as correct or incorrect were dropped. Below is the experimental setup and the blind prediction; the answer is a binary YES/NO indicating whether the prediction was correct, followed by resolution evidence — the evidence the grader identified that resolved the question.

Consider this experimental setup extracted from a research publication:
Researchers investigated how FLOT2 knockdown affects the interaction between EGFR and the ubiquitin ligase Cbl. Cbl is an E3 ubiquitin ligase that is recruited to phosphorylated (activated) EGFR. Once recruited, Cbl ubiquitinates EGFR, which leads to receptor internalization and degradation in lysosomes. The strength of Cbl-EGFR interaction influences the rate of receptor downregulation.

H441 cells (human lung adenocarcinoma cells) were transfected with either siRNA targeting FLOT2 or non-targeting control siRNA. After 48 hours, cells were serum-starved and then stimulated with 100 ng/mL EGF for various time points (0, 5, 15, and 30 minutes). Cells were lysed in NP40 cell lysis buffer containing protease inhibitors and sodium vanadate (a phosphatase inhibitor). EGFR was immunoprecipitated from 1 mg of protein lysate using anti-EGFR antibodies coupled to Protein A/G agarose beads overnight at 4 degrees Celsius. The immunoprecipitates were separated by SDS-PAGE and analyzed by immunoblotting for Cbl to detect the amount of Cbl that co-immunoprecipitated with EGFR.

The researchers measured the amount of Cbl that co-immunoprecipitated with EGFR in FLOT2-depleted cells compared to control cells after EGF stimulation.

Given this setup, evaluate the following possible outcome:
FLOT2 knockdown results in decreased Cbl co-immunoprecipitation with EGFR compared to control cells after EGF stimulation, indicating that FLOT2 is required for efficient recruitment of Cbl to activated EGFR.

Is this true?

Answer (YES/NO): NO